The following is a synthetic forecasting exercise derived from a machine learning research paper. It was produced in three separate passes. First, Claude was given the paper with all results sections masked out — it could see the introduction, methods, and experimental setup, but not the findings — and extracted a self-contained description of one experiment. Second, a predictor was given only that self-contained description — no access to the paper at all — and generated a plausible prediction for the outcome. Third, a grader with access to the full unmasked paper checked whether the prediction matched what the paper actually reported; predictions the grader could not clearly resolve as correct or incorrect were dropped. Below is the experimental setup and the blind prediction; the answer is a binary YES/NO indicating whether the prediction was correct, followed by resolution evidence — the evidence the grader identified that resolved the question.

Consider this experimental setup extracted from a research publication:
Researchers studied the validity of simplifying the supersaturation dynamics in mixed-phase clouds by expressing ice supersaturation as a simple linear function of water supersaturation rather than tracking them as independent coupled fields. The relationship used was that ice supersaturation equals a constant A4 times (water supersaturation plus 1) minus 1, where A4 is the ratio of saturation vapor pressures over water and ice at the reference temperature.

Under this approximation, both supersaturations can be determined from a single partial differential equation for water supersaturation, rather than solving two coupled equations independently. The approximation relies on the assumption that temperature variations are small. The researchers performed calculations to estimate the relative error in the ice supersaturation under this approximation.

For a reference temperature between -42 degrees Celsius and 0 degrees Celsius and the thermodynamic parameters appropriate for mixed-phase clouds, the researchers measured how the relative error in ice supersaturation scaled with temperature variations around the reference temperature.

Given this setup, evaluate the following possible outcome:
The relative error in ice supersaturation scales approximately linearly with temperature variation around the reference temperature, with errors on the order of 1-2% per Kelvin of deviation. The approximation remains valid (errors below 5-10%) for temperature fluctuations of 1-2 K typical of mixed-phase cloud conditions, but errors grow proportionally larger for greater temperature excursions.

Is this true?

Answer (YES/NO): NO